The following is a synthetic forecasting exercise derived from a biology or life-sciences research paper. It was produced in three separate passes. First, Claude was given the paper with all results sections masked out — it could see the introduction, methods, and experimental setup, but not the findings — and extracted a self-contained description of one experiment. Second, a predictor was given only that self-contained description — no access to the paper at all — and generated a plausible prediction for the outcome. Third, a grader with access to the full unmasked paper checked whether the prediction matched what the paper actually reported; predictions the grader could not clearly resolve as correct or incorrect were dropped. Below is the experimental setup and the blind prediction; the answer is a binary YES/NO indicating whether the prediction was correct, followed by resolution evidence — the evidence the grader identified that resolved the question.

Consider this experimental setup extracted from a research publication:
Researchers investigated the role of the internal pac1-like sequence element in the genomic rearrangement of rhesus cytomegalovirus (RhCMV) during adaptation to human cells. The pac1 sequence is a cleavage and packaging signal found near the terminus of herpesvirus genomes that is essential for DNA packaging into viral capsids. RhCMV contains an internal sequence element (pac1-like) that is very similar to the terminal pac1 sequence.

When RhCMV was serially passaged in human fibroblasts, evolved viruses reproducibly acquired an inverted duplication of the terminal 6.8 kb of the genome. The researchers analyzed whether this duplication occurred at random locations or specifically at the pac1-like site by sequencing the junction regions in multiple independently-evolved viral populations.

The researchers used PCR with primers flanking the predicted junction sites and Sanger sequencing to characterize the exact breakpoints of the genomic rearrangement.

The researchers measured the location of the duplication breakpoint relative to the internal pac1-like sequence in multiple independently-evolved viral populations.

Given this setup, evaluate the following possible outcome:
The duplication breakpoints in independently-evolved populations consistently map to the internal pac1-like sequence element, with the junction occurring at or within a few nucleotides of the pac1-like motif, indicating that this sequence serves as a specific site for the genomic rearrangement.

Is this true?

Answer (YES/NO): NO